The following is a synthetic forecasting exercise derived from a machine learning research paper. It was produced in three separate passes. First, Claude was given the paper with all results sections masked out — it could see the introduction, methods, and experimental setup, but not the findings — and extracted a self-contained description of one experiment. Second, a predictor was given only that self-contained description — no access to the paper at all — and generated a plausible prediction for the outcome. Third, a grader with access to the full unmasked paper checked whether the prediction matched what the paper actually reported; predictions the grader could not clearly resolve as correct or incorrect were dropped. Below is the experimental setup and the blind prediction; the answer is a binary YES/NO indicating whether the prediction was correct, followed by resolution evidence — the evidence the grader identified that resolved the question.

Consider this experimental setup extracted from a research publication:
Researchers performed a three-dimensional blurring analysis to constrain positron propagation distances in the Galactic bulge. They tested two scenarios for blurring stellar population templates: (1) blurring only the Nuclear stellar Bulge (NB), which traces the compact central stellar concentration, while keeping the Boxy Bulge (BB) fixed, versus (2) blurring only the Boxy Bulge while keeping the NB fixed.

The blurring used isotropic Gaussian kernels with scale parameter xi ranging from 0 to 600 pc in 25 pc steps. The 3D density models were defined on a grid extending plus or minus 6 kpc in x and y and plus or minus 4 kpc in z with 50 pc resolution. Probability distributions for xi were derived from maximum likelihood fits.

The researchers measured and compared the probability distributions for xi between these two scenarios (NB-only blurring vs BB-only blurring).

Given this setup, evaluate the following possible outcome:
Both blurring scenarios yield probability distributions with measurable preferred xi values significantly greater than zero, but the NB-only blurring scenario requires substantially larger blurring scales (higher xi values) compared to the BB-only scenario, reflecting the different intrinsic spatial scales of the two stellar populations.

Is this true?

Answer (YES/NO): NO